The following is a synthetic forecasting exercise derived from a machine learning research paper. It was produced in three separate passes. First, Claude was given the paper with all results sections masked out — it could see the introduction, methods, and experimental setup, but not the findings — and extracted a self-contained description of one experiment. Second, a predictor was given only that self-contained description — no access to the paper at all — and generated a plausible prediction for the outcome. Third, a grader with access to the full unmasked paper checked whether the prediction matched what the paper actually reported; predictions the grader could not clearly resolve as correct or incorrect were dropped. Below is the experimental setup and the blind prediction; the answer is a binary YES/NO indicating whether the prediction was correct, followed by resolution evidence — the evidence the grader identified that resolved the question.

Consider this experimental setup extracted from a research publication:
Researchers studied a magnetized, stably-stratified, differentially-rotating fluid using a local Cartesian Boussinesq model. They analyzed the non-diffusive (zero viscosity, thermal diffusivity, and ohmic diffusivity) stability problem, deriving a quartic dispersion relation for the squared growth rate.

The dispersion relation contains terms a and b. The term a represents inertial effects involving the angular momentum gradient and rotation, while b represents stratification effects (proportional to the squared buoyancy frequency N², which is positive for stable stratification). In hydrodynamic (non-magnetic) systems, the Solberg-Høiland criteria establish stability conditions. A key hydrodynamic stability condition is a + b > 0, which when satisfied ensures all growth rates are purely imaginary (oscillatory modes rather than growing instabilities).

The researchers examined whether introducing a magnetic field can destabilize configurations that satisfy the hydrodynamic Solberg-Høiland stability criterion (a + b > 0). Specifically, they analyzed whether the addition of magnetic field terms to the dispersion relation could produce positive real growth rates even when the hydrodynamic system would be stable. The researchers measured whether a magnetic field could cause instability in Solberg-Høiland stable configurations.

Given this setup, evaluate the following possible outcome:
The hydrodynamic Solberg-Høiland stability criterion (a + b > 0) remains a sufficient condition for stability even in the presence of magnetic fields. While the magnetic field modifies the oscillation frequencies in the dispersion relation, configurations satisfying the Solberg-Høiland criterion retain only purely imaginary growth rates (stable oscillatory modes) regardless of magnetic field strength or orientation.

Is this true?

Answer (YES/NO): NO